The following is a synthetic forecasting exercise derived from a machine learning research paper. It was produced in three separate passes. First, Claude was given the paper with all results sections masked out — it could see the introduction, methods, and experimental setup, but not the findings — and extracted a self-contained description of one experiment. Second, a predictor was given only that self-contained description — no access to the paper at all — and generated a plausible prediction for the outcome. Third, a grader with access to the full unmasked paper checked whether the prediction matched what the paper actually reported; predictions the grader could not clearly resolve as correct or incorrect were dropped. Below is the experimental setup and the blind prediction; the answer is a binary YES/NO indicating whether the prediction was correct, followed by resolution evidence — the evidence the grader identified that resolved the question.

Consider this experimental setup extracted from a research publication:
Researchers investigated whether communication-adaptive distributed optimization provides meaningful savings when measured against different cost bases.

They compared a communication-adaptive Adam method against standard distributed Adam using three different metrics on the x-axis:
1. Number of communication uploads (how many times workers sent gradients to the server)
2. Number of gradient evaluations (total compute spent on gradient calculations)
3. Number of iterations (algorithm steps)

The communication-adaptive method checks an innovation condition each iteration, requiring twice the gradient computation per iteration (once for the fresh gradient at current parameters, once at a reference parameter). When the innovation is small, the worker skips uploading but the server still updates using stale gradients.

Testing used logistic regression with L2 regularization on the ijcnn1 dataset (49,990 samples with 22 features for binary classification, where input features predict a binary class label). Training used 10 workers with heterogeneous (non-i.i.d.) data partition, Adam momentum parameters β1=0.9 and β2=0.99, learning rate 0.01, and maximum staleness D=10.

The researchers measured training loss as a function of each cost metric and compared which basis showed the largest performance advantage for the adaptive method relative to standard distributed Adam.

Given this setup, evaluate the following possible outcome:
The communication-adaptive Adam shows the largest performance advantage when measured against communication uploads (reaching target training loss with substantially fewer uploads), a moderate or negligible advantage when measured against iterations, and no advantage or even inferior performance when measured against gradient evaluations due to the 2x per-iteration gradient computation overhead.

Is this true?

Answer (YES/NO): YES